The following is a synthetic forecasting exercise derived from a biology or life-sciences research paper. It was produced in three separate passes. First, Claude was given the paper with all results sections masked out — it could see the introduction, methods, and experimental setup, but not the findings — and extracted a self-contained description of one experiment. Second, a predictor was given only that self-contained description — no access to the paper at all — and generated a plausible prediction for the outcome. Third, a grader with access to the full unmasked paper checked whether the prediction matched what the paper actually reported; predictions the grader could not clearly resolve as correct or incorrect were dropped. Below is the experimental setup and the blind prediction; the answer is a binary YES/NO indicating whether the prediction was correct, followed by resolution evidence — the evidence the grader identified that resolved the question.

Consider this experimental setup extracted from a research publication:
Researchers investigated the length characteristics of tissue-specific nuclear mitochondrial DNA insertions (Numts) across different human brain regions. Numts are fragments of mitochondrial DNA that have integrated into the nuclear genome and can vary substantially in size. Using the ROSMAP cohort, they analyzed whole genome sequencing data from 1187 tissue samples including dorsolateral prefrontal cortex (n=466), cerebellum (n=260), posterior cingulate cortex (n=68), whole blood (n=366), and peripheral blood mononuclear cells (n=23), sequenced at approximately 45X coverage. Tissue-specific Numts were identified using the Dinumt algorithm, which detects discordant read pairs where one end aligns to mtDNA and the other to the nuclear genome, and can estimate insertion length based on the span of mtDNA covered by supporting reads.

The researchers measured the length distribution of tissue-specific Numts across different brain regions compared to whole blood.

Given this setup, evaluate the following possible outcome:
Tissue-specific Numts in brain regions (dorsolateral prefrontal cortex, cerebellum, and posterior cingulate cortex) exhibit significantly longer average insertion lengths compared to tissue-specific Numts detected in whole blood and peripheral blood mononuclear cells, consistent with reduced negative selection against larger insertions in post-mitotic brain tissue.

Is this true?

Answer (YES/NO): YES